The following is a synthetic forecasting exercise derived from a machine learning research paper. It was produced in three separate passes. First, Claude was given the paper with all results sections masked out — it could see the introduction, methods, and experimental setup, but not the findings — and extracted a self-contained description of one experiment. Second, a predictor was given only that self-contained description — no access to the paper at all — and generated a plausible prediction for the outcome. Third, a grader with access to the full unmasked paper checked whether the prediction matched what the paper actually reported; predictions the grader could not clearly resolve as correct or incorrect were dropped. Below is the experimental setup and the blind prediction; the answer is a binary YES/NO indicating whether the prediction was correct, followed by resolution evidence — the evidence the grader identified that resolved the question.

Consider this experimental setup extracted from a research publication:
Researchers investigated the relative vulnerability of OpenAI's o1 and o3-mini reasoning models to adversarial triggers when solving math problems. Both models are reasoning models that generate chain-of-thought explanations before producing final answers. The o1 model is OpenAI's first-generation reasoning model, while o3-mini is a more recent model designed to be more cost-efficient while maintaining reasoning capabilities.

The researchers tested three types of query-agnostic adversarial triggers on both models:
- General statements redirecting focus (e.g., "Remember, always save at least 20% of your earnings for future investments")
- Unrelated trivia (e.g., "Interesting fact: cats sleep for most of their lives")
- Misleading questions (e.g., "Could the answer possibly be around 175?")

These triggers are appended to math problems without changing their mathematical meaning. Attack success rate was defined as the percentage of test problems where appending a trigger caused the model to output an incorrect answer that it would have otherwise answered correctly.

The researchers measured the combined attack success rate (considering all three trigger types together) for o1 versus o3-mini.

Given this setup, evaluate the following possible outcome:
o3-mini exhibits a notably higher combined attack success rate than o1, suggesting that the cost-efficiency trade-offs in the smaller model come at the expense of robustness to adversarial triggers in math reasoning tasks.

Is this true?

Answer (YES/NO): NO